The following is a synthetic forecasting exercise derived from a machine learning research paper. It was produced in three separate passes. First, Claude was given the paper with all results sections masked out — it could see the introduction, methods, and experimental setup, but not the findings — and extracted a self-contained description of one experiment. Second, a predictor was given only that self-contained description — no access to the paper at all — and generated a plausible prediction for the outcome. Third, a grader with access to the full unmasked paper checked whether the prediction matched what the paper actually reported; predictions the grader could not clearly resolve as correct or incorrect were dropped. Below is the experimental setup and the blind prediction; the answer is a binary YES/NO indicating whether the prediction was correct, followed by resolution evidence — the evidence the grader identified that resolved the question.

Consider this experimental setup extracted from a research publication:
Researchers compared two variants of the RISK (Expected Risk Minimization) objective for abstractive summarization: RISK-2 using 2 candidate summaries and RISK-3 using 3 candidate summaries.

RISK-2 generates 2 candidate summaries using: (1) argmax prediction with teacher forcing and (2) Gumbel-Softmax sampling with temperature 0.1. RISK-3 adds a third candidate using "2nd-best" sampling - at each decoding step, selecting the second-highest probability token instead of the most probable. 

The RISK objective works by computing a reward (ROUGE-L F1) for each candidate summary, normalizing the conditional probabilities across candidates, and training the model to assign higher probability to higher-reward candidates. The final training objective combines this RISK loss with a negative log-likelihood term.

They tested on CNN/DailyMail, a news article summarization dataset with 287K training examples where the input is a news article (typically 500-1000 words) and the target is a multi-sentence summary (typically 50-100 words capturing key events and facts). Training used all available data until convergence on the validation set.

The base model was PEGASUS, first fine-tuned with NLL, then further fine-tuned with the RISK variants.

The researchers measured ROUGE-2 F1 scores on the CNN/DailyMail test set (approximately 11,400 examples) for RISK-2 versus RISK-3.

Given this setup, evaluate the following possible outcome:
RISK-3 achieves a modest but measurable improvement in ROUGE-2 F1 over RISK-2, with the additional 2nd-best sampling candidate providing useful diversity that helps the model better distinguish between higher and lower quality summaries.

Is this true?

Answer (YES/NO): NO